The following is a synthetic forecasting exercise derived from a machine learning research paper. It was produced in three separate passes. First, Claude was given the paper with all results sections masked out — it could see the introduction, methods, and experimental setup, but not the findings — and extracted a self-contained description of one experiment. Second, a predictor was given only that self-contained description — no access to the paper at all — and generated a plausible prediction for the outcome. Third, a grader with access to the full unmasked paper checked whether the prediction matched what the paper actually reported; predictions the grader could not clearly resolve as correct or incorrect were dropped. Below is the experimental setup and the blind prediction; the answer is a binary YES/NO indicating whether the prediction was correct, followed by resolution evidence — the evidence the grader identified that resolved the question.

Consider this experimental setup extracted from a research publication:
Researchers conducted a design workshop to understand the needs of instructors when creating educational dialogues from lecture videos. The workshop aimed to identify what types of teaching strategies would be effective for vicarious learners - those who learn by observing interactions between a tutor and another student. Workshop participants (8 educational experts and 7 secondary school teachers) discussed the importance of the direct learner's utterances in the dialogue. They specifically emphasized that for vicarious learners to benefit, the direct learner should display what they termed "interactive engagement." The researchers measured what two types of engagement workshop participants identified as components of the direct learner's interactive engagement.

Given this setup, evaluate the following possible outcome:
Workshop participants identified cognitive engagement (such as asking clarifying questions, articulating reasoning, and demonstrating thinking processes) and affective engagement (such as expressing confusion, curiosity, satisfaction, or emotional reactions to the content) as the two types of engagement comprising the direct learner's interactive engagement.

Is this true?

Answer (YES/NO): NO